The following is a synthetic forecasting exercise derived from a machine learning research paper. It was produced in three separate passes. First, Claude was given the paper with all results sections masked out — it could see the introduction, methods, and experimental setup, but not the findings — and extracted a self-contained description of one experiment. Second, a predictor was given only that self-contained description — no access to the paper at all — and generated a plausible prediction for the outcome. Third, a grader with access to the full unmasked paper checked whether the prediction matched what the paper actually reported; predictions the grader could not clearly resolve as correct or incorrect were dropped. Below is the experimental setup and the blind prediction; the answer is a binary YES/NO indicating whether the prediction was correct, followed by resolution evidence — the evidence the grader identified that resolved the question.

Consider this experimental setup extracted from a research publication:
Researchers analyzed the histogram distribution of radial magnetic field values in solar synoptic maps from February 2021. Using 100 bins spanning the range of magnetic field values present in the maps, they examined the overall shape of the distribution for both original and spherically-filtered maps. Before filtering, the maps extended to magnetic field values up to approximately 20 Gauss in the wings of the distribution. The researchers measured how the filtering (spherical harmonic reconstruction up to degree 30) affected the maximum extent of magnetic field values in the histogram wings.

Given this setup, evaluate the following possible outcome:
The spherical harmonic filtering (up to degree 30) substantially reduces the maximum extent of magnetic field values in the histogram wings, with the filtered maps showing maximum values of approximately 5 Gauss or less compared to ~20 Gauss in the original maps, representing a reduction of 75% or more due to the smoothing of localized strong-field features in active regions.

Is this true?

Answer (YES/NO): NO